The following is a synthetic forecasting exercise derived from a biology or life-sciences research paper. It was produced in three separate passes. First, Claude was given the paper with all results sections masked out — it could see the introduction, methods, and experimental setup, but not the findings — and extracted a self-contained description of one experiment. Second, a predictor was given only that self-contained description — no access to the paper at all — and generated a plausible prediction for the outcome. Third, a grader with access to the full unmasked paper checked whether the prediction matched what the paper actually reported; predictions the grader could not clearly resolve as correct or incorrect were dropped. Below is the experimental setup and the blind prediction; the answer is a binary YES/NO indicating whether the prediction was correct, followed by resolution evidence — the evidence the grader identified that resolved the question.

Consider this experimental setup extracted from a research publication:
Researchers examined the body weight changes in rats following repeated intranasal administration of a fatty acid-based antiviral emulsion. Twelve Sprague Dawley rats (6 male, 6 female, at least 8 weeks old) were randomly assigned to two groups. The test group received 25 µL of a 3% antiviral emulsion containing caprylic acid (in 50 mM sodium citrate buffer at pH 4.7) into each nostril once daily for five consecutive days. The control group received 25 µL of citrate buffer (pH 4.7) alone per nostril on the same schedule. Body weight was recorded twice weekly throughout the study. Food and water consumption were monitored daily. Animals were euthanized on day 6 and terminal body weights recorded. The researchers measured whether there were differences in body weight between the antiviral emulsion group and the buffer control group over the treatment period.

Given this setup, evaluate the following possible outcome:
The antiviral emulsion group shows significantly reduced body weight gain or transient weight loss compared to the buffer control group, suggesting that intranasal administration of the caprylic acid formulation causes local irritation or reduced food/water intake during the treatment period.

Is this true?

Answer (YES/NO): NO